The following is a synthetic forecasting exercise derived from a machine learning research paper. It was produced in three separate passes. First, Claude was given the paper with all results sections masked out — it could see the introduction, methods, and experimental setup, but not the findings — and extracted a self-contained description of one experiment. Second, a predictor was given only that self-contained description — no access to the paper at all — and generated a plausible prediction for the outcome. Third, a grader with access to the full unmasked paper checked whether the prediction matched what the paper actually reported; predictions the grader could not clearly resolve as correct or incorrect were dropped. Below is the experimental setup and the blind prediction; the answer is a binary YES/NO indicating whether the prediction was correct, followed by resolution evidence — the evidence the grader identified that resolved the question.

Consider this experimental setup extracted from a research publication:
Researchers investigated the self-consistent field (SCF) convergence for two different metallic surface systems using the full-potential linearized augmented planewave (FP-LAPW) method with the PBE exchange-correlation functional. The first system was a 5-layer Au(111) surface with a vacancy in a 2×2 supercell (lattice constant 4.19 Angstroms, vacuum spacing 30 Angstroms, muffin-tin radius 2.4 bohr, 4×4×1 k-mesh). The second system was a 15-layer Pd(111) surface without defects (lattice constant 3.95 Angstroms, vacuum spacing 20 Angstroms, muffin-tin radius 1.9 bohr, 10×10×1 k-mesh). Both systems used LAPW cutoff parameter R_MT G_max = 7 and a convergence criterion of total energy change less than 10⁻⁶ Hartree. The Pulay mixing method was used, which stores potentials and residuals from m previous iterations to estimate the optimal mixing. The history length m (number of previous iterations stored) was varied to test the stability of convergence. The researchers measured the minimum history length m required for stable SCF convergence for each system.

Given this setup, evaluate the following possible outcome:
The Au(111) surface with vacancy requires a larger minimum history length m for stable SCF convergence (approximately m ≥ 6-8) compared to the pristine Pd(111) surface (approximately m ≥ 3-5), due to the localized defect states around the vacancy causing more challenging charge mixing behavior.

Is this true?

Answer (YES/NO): NO